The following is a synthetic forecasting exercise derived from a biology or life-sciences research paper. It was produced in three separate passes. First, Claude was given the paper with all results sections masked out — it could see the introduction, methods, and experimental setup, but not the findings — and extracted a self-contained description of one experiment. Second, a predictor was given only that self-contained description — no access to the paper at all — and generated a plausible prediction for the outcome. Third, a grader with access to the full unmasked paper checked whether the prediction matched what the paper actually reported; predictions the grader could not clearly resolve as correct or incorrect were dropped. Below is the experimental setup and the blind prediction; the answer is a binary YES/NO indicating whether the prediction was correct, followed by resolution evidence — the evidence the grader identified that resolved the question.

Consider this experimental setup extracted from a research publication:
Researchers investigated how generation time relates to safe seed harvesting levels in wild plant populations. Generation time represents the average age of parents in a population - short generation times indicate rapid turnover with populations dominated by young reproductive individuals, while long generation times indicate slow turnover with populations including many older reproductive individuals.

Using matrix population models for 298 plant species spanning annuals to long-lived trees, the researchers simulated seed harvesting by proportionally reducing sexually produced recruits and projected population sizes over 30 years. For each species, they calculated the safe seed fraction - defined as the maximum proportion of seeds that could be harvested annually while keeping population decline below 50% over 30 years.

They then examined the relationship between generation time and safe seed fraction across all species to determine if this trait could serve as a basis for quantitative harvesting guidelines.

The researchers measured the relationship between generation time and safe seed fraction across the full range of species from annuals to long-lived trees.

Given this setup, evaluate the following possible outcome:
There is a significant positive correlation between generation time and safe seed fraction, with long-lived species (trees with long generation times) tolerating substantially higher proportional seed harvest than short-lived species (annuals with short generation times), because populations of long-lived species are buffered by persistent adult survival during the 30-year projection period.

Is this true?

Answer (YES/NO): YES